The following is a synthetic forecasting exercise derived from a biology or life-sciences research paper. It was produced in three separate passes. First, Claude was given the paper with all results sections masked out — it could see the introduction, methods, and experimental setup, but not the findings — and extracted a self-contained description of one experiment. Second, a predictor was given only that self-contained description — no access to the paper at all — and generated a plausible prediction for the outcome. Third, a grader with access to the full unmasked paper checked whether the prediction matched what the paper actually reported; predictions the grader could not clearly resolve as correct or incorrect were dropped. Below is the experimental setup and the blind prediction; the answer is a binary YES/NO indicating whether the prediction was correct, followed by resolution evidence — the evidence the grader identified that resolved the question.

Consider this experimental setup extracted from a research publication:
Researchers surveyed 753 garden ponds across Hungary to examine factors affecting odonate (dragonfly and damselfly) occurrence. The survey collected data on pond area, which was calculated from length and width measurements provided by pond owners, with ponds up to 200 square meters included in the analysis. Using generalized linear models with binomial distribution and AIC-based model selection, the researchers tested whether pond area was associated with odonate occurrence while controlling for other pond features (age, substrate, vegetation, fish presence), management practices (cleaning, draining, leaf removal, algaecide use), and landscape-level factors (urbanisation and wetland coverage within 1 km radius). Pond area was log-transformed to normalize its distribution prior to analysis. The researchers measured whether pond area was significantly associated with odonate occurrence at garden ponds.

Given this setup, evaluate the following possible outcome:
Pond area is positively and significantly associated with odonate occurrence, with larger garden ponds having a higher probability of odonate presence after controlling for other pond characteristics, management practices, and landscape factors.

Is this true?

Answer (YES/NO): NO